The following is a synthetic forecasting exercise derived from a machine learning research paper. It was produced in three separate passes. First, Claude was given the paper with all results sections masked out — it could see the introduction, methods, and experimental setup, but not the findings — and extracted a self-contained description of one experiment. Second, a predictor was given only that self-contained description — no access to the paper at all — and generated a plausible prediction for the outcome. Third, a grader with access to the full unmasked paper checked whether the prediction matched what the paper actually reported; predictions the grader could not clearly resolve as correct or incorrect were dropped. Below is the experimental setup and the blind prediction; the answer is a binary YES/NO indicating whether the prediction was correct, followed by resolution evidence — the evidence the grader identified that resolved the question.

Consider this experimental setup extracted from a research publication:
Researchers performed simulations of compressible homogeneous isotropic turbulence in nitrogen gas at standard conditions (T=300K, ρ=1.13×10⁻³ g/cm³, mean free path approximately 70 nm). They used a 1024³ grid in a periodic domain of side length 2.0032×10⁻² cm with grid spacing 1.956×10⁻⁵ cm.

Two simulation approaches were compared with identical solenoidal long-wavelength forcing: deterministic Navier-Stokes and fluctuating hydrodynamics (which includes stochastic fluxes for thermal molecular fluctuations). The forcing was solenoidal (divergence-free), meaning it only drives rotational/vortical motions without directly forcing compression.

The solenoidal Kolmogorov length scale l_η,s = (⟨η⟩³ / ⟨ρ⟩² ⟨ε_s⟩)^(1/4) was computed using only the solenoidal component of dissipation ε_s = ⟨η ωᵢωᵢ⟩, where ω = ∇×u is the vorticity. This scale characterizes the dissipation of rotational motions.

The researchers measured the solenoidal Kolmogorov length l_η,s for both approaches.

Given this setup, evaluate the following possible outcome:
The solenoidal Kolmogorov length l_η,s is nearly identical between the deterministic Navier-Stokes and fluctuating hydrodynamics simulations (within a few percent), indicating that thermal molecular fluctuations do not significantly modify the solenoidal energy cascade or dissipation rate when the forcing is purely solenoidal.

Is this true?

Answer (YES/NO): NO